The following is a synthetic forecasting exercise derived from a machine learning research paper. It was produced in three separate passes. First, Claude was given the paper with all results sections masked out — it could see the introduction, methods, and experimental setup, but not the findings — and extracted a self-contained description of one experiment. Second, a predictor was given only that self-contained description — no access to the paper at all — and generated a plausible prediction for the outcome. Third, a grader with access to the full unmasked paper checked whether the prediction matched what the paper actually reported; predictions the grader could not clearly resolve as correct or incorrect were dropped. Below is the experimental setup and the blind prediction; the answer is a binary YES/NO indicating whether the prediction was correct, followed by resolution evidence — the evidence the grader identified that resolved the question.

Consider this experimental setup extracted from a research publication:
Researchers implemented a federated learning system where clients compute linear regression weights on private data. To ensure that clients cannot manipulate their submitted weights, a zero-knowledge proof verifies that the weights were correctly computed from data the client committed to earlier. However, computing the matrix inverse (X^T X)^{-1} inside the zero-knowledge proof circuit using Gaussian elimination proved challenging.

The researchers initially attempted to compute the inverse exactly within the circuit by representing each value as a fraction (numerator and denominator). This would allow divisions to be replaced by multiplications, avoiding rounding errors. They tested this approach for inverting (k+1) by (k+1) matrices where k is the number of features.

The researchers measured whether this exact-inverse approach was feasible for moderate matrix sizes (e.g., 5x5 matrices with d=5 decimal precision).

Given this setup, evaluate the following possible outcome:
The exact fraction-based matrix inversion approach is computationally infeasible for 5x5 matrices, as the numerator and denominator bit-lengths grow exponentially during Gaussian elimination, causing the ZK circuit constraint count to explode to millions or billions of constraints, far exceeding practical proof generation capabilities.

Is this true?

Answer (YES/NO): NO